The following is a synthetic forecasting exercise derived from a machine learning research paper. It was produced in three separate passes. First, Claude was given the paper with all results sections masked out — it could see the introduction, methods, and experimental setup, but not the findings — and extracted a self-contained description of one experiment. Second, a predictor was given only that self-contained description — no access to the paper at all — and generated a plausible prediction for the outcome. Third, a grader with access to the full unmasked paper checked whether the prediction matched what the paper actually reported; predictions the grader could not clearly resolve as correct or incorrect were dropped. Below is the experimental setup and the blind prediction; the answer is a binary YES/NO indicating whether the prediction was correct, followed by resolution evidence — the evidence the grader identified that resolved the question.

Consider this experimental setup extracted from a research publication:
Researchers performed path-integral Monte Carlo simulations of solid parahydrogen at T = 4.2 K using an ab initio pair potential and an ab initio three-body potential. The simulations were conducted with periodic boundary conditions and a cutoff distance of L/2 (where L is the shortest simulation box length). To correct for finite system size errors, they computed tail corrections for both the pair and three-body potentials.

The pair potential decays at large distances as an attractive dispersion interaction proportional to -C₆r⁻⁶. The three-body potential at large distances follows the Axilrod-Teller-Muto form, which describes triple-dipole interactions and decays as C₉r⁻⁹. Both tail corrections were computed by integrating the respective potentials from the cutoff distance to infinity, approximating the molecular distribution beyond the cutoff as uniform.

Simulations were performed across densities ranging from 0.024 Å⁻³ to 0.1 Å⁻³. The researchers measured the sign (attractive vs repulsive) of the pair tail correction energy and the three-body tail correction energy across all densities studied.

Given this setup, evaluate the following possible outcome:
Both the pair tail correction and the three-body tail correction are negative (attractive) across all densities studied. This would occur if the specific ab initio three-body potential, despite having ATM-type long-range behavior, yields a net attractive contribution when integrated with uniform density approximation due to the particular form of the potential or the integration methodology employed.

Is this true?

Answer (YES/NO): NO